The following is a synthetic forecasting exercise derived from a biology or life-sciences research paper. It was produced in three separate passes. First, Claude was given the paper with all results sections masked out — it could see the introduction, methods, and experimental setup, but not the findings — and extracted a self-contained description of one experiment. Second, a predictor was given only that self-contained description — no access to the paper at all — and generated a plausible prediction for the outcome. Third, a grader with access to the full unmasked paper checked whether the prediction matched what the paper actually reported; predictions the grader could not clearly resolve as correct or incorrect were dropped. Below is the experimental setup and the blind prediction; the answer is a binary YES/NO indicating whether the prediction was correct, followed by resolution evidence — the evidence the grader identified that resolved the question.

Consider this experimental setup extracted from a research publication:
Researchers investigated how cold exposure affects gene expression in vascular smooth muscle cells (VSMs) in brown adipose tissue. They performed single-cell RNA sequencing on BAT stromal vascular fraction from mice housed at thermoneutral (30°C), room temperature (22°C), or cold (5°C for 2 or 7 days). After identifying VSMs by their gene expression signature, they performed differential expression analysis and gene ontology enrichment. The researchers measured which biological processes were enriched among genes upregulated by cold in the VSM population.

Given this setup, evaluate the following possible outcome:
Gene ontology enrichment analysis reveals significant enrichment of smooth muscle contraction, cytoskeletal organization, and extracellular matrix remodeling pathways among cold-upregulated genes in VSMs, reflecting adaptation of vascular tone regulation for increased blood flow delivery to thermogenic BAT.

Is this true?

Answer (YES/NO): NO